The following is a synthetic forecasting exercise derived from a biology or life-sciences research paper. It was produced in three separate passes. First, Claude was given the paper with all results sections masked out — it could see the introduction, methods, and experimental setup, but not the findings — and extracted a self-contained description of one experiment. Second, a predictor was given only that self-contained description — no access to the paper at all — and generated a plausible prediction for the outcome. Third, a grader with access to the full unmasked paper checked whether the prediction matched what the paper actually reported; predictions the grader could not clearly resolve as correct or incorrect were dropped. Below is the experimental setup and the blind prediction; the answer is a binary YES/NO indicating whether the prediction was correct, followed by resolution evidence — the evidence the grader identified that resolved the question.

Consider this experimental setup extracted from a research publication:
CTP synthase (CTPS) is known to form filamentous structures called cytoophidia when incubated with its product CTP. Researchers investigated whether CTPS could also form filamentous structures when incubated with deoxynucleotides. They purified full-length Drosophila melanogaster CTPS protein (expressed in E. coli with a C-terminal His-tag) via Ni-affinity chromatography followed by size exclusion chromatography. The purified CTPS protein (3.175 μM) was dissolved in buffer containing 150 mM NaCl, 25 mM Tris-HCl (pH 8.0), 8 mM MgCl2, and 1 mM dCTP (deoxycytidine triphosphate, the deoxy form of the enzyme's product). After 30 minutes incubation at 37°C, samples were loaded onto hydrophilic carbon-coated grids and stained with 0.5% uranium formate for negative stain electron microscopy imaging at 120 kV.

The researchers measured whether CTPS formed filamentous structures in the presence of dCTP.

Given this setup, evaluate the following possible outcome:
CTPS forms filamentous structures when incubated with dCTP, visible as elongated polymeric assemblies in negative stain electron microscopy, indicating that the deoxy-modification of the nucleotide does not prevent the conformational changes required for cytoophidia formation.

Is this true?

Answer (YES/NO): YES